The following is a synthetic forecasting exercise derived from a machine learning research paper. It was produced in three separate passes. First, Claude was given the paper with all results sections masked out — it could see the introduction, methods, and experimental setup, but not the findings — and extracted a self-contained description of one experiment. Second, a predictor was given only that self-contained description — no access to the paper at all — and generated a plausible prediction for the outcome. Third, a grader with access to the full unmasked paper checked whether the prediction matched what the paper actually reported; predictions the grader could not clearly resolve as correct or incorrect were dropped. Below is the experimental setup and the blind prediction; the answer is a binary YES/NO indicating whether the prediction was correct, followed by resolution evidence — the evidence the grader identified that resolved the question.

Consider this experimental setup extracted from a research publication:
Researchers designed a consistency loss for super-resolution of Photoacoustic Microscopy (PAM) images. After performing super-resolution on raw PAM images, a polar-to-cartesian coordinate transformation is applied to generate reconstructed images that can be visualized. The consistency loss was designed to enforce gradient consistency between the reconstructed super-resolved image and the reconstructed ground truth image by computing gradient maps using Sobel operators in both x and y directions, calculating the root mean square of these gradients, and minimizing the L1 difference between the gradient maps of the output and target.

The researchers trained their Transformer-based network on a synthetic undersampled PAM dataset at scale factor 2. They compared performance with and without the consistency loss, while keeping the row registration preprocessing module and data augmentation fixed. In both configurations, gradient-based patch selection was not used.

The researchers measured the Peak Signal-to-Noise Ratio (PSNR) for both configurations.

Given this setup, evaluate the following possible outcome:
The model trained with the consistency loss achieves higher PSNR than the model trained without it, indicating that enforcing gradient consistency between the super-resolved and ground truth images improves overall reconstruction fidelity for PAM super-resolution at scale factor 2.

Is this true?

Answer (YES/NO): YES